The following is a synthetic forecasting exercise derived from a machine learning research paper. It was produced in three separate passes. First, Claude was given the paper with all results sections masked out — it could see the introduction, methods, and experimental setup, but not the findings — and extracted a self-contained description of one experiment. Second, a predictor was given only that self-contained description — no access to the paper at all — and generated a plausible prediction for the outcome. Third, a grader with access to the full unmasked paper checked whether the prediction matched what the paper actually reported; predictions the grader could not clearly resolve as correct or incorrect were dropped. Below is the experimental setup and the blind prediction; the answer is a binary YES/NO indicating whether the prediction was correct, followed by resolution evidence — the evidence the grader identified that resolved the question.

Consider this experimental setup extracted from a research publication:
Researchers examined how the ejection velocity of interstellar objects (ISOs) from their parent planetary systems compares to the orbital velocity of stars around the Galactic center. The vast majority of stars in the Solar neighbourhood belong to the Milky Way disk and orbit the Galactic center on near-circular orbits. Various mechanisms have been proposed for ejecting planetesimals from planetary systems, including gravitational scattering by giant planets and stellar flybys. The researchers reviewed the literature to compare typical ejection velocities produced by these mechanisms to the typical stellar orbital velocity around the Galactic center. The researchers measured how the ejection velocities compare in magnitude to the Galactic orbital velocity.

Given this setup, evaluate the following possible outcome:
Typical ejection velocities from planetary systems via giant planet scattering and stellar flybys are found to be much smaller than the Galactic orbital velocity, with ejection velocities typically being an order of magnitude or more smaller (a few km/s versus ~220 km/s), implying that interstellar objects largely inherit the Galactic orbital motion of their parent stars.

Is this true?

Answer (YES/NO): YES